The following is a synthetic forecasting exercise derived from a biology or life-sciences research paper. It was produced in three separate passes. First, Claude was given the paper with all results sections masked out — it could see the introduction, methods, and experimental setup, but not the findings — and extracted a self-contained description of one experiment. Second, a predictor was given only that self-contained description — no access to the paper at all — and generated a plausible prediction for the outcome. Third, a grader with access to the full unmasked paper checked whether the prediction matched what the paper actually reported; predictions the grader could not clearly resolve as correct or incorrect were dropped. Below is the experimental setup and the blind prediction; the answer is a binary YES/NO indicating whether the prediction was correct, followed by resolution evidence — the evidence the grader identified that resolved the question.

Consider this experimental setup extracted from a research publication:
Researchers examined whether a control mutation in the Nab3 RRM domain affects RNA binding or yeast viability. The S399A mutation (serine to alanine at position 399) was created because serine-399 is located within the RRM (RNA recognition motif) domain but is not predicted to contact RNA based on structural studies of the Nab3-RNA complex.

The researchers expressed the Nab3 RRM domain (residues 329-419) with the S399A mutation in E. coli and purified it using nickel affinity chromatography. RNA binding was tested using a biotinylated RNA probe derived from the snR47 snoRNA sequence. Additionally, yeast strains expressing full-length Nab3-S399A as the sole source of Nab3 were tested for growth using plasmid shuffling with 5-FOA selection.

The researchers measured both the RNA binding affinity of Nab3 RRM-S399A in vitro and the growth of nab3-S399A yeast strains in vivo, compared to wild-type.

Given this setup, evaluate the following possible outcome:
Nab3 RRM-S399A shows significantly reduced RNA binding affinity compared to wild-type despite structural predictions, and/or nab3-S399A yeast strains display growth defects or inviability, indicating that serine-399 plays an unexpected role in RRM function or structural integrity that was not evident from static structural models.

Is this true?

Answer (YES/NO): YES